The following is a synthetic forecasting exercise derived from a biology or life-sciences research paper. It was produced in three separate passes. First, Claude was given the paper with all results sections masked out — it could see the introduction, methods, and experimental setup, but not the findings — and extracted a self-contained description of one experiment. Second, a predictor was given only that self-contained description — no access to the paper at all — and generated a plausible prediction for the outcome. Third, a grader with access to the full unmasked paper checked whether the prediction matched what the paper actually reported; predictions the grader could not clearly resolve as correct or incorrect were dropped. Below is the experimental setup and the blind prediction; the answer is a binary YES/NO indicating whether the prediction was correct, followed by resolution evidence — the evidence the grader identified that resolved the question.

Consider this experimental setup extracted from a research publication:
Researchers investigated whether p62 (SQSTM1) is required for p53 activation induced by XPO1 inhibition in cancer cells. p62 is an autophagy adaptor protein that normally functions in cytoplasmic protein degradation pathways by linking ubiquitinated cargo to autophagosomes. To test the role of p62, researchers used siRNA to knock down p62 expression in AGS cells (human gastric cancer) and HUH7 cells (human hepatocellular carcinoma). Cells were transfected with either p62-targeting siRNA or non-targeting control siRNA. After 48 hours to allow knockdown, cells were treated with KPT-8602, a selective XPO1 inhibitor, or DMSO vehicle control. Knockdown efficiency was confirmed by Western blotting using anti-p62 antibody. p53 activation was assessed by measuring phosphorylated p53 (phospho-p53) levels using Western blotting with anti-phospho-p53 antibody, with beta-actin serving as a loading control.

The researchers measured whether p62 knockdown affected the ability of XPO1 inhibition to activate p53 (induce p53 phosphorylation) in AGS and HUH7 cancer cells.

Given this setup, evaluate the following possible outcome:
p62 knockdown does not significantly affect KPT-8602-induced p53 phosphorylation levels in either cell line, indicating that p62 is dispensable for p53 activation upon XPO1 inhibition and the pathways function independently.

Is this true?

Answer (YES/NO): NO